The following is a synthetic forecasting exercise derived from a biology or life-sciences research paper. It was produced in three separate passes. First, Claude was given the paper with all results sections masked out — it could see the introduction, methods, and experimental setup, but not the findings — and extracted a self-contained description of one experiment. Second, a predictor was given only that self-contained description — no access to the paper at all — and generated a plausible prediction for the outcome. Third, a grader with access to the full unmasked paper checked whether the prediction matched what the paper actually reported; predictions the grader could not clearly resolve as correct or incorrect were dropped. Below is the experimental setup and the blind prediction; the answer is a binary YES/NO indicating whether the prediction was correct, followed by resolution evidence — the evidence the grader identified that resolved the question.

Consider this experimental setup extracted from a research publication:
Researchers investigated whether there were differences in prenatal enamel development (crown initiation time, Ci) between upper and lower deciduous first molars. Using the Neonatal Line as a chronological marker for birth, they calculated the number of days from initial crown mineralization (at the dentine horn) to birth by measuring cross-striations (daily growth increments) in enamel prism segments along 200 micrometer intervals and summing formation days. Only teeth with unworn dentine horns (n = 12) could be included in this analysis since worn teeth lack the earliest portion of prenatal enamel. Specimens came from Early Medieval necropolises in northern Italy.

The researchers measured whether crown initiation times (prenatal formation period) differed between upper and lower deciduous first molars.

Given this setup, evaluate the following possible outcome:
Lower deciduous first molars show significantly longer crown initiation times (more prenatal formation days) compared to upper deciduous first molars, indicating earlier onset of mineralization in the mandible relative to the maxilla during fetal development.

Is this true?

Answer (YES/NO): NO